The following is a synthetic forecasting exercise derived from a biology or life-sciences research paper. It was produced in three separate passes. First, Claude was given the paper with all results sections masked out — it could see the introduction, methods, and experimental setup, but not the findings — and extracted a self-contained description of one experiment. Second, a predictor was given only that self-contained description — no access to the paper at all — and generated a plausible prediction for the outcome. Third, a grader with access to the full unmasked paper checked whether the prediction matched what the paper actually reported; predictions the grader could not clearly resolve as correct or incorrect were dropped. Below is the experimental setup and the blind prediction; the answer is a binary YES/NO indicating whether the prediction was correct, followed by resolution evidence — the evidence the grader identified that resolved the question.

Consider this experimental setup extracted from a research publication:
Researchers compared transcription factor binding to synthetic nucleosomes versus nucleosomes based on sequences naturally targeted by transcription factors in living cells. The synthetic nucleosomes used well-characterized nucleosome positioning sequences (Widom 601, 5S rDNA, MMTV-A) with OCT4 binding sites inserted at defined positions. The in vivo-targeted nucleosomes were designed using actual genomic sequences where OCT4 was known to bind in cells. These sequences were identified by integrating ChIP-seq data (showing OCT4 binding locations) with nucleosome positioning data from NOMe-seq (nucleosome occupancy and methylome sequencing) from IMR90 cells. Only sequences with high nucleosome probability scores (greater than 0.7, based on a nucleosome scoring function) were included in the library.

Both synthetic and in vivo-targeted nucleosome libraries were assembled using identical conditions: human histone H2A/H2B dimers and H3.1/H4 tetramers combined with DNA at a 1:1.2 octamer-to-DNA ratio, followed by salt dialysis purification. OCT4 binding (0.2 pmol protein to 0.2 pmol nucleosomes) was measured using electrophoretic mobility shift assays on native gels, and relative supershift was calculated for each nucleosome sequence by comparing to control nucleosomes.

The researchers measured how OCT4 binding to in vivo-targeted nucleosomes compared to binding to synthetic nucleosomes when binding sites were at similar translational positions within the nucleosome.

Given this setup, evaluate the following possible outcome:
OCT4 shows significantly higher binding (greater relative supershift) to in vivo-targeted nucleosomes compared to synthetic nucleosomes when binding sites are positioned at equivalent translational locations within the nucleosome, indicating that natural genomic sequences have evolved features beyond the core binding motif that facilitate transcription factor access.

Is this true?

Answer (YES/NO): NO